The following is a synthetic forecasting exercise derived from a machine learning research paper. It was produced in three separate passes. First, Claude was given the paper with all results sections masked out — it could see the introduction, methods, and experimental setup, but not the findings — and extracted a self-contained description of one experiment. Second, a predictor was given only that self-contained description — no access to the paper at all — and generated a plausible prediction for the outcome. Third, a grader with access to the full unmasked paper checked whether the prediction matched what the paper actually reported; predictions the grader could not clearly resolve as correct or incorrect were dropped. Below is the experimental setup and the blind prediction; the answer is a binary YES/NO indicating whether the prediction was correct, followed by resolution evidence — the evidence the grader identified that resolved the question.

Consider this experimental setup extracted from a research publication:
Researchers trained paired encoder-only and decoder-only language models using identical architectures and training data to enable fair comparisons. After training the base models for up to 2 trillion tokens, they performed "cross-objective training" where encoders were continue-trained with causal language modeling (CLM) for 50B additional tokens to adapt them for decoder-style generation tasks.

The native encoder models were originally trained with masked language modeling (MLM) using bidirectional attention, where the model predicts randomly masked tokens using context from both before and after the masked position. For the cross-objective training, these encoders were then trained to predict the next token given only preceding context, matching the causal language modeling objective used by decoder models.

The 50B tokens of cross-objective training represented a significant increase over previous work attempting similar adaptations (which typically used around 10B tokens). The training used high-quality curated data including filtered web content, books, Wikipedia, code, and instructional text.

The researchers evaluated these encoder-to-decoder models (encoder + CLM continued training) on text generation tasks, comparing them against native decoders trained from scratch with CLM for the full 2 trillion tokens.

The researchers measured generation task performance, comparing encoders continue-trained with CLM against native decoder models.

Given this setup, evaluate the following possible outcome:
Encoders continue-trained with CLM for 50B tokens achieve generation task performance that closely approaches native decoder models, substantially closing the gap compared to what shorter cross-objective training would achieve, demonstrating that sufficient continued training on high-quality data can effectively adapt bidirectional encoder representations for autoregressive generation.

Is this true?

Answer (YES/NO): NO